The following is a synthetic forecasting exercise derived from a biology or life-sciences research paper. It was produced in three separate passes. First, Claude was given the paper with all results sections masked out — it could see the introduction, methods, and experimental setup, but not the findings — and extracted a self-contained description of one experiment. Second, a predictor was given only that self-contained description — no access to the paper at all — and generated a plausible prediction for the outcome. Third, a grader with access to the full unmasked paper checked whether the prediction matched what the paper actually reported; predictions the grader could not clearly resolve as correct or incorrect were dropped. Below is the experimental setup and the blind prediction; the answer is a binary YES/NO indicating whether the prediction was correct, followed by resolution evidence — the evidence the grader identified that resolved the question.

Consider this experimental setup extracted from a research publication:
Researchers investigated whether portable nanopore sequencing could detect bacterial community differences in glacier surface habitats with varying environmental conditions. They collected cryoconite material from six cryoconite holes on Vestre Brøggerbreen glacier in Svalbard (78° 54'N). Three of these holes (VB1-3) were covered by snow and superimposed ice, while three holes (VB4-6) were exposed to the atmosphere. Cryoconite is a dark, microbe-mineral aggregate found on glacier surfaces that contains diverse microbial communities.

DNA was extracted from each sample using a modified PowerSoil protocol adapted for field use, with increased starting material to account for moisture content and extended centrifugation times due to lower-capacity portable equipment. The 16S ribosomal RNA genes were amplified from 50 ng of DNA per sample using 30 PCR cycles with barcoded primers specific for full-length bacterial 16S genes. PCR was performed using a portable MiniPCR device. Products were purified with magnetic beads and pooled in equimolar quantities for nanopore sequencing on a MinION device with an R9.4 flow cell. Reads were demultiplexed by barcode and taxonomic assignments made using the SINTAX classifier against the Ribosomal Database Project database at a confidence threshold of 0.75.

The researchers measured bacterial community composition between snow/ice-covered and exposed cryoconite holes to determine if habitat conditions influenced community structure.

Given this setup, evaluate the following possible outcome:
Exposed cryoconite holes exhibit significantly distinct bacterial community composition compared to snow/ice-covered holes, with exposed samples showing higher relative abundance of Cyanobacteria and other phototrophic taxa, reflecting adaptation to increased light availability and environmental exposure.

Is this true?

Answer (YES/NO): NO